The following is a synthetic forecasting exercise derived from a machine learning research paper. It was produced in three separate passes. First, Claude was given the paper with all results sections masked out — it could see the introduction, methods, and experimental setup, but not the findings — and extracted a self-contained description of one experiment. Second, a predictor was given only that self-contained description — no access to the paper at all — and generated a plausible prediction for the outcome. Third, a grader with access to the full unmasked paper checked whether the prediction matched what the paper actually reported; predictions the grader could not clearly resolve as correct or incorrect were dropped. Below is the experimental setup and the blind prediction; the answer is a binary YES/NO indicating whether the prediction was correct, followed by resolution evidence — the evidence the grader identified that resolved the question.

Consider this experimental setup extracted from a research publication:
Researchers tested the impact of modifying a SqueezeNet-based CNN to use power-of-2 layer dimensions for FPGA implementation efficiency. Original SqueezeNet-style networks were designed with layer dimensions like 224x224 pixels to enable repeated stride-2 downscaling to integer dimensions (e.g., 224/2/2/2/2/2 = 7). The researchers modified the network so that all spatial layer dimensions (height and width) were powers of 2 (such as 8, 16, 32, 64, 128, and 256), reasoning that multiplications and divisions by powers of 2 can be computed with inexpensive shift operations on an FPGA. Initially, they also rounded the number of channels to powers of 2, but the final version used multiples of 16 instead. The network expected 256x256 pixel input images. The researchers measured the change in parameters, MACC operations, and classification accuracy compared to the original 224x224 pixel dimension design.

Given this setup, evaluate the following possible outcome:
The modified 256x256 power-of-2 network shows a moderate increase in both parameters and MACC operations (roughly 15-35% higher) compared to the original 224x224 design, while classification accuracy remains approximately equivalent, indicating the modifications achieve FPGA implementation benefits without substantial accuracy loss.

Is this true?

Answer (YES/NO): NO